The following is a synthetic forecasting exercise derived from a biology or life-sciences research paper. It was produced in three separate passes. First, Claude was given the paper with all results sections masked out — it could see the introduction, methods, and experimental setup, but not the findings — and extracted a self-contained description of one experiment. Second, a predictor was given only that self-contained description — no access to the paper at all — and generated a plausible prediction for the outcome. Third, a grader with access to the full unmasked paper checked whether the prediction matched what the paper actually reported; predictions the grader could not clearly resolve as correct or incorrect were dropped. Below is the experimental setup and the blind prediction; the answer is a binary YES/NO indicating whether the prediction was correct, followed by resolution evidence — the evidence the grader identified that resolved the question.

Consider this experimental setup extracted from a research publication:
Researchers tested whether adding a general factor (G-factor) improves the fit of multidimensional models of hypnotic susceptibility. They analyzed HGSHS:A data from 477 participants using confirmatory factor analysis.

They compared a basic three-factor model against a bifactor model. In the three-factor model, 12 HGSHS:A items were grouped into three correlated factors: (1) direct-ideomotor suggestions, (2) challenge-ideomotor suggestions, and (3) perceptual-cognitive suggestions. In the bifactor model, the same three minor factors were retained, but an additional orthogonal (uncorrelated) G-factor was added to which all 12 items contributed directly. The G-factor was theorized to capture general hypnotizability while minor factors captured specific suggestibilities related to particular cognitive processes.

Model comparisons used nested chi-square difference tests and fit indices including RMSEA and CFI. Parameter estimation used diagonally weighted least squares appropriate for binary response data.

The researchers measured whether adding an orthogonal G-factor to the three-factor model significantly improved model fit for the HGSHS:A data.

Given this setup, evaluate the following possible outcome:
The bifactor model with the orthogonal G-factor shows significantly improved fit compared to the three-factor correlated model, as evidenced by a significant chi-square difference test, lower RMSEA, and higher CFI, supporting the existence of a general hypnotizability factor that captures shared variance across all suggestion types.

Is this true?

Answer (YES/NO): YES